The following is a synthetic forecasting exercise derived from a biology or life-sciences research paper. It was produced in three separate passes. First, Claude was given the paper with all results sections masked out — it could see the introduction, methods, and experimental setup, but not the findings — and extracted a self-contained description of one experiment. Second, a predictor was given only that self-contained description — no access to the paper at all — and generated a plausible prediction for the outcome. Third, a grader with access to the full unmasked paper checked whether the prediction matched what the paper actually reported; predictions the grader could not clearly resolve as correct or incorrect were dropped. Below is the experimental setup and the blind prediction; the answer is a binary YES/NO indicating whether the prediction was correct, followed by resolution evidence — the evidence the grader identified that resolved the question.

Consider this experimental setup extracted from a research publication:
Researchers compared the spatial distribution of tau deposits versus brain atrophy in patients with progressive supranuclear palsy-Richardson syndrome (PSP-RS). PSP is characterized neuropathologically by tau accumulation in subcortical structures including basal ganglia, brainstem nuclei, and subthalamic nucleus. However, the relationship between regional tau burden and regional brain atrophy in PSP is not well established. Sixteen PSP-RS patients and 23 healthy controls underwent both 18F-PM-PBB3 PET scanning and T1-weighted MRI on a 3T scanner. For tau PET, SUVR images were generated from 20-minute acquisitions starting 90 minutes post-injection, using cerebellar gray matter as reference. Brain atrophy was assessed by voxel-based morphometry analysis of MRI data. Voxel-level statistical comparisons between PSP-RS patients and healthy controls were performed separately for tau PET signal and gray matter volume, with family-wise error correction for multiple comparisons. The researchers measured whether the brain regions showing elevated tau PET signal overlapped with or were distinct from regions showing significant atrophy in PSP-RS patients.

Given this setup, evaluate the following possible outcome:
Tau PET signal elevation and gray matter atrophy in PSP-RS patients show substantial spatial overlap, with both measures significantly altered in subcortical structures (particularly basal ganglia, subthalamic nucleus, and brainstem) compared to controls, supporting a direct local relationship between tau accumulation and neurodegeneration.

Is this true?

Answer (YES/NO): YES